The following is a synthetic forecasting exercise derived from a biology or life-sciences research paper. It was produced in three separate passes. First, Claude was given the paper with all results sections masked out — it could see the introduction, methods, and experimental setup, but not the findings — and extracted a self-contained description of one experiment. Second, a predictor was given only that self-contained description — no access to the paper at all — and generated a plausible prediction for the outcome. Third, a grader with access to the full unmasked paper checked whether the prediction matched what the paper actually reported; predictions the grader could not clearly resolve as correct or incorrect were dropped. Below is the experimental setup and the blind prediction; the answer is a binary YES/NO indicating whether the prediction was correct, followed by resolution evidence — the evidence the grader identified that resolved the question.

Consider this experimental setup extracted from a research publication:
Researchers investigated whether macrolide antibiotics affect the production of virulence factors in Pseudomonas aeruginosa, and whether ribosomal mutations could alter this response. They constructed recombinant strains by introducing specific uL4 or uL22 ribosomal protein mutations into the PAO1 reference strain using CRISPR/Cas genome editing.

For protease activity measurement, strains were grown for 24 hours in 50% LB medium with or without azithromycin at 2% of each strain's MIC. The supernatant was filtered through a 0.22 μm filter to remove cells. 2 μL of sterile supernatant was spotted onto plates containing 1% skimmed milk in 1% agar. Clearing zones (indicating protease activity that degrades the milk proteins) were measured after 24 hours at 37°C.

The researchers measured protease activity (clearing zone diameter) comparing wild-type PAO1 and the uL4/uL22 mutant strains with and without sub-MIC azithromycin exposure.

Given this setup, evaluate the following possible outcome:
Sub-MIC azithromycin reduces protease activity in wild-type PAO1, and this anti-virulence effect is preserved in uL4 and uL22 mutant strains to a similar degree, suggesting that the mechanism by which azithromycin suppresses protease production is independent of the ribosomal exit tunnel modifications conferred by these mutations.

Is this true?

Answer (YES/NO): NO